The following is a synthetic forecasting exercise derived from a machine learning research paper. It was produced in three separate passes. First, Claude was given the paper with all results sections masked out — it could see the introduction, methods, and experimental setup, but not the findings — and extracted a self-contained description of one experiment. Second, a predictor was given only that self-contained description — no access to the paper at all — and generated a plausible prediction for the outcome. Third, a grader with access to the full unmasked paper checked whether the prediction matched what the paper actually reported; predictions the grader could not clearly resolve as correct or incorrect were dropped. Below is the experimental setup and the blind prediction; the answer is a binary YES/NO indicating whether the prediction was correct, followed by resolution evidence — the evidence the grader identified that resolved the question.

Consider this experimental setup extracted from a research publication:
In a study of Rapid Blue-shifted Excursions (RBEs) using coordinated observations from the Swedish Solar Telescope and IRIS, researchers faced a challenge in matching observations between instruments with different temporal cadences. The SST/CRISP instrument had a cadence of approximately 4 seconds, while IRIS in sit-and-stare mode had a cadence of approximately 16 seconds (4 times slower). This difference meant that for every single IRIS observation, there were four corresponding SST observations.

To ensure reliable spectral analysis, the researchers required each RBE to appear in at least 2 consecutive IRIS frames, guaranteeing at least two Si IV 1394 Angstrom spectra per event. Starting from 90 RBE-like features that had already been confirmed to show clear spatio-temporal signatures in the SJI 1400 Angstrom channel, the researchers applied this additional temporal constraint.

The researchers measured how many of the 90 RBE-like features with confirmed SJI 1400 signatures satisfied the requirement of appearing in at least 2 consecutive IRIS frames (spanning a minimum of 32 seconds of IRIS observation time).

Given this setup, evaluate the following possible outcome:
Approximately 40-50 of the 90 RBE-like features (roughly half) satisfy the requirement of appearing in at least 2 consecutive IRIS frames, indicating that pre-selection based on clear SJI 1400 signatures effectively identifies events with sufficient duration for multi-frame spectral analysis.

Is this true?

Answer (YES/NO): NO